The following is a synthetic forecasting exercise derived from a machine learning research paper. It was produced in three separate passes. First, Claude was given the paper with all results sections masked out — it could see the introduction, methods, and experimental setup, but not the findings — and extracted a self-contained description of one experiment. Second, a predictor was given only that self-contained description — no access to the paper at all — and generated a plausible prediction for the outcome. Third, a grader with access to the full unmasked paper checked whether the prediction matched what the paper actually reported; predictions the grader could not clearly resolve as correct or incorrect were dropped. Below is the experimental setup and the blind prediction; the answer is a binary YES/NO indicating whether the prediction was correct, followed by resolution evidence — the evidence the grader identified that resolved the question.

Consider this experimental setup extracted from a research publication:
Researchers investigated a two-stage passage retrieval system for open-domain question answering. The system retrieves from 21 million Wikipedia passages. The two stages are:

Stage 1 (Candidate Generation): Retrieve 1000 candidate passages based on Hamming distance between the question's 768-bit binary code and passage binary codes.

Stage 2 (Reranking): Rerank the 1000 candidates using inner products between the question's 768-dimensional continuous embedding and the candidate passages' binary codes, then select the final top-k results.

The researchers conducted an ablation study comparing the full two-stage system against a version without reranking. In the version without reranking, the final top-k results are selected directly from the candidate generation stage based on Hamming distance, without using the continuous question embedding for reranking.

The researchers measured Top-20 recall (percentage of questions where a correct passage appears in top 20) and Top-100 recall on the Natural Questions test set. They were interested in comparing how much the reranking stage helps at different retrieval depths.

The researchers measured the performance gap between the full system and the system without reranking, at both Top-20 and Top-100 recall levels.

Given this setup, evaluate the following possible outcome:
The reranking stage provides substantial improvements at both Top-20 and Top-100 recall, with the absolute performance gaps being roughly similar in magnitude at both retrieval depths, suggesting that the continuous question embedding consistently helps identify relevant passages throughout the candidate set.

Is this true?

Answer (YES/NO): NO